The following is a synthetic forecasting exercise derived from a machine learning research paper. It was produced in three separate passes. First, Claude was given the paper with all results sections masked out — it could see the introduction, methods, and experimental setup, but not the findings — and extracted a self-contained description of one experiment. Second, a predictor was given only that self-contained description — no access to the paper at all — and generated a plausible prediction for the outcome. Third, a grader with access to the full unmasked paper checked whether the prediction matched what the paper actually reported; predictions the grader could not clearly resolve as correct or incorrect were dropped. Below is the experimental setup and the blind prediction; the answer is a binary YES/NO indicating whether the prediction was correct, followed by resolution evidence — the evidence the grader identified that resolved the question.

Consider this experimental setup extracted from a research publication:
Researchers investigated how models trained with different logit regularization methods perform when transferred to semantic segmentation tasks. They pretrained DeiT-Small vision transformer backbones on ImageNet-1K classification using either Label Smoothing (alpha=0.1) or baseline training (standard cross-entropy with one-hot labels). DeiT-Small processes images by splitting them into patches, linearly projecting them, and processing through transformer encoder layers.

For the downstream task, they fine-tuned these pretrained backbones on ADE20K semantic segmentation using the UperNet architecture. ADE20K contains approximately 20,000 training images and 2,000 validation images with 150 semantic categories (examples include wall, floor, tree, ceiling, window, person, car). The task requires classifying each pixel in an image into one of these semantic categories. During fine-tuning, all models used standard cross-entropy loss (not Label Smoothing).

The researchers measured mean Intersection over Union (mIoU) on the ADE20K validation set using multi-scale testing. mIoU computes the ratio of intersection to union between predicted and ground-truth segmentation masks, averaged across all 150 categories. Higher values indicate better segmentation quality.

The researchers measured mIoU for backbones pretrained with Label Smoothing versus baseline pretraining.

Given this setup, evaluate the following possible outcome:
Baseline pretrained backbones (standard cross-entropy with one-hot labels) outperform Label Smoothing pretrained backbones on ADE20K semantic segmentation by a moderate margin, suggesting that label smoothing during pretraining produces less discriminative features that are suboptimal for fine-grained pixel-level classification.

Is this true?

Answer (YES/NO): NO